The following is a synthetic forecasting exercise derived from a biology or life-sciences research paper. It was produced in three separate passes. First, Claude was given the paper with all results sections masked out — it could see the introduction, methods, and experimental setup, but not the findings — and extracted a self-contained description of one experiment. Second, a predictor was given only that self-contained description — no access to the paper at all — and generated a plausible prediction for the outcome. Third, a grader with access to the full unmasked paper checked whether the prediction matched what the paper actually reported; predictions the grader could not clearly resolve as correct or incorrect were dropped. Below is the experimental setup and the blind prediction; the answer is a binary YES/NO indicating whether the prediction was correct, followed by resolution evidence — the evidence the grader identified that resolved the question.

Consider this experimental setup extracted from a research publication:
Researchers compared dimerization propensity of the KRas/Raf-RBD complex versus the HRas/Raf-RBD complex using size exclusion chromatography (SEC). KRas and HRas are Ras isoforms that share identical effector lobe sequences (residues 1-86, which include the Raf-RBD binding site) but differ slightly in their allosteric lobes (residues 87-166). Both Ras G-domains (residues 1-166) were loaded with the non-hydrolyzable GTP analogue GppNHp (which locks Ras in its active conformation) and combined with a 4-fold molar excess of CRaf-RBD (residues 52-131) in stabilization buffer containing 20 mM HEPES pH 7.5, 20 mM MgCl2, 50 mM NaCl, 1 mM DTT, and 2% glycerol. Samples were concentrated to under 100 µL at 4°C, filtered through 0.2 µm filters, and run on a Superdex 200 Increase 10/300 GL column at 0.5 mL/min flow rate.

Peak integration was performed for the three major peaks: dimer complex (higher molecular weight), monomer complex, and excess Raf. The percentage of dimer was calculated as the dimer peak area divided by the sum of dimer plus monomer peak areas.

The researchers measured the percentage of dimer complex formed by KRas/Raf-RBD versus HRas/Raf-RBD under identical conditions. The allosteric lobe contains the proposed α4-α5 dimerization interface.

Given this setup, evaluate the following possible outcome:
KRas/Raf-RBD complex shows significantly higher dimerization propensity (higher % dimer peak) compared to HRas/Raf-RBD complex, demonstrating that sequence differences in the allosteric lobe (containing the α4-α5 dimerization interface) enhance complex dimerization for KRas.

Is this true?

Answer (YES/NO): NO